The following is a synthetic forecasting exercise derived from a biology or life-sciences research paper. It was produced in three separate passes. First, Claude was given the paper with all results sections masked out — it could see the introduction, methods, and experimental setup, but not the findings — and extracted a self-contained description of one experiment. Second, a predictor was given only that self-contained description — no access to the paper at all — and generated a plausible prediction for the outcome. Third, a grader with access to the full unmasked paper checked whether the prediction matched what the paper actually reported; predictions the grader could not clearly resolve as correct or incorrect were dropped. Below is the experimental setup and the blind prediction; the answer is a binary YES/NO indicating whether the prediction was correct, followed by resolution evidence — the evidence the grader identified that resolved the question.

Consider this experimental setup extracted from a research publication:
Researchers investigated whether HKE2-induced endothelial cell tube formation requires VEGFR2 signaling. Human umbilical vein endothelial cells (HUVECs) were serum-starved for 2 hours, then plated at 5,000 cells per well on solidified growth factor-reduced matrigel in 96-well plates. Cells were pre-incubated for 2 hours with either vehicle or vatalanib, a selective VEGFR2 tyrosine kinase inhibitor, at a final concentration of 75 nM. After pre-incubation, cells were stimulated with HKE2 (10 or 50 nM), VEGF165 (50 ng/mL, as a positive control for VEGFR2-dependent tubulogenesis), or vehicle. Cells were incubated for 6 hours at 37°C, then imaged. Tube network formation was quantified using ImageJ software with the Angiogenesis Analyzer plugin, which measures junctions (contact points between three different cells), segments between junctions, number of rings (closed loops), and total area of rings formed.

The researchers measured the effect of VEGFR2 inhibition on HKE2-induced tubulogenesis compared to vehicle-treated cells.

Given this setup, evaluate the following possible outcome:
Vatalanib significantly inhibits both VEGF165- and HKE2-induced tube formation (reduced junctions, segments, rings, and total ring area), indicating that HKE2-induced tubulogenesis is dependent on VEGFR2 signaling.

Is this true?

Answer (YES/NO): YES